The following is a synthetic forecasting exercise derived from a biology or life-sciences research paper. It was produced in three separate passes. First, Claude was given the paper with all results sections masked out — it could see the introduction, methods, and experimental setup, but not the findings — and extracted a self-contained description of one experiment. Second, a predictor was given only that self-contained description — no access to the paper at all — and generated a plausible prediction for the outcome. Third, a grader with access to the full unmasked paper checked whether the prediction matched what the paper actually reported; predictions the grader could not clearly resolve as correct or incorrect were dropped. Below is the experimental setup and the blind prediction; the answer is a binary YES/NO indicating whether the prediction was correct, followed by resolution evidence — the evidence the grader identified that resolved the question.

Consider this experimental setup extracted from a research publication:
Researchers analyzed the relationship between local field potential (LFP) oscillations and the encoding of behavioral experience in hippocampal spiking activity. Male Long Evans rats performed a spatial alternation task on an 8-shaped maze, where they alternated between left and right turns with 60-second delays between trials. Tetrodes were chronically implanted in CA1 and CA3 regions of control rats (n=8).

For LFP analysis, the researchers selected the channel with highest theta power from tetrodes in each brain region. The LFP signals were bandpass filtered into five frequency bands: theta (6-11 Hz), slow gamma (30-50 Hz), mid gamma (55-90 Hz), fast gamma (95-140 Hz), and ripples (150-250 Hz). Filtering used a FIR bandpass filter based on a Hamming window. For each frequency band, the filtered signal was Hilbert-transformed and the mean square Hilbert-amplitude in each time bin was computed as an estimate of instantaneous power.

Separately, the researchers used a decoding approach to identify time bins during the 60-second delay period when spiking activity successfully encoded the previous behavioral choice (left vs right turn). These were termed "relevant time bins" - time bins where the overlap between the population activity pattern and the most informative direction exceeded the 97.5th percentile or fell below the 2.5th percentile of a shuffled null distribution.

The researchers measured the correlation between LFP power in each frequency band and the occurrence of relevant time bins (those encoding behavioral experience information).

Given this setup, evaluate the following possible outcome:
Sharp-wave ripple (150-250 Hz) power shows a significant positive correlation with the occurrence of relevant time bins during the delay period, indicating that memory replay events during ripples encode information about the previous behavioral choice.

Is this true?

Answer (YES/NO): NO